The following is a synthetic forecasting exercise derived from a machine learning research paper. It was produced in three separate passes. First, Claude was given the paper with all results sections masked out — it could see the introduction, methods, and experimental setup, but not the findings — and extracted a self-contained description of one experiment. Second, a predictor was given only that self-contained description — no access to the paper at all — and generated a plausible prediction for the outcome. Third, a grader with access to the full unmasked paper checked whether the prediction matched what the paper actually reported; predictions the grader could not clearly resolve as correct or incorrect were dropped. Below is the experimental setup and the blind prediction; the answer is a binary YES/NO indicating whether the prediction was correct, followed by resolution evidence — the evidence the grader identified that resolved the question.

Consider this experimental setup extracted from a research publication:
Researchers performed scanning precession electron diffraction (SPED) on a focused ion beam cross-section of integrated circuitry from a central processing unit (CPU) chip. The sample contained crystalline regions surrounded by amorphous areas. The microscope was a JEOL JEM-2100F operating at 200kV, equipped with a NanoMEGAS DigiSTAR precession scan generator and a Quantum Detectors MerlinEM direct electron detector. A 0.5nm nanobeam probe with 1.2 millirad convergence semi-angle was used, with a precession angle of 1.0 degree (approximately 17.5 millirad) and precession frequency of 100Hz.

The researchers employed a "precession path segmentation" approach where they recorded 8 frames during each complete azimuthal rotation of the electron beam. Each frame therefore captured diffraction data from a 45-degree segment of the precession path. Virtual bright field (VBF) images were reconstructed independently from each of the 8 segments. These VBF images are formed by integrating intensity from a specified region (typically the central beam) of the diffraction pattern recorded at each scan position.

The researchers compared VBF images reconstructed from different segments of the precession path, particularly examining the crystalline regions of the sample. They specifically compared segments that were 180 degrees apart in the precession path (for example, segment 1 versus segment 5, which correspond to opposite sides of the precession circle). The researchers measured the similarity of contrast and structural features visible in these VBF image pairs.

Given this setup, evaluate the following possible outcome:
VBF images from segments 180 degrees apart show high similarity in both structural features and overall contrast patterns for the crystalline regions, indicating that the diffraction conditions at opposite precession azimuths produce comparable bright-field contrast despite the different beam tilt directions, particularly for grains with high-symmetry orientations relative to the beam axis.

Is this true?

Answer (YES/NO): NO